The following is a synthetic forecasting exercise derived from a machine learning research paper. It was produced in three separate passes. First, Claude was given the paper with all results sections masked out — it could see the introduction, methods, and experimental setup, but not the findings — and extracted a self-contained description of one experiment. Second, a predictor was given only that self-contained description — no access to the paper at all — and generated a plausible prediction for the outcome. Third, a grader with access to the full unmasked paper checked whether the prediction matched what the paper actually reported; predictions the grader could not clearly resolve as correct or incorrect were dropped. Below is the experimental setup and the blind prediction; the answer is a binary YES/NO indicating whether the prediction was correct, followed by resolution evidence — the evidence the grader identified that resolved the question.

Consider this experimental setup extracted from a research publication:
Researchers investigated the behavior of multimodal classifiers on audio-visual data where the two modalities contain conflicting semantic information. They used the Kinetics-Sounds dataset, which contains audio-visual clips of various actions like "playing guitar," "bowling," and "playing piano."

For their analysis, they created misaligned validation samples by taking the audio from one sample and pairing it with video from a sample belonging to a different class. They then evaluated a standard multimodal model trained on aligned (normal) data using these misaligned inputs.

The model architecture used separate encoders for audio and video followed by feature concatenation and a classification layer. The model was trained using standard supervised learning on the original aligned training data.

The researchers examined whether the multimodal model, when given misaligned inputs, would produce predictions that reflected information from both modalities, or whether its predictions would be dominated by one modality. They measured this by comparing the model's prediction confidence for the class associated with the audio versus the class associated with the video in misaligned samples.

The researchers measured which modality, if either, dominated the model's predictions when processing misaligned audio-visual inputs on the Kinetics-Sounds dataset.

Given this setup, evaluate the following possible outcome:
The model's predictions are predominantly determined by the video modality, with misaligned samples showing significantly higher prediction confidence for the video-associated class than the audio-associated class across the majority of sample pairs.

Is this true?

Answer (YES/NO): NO